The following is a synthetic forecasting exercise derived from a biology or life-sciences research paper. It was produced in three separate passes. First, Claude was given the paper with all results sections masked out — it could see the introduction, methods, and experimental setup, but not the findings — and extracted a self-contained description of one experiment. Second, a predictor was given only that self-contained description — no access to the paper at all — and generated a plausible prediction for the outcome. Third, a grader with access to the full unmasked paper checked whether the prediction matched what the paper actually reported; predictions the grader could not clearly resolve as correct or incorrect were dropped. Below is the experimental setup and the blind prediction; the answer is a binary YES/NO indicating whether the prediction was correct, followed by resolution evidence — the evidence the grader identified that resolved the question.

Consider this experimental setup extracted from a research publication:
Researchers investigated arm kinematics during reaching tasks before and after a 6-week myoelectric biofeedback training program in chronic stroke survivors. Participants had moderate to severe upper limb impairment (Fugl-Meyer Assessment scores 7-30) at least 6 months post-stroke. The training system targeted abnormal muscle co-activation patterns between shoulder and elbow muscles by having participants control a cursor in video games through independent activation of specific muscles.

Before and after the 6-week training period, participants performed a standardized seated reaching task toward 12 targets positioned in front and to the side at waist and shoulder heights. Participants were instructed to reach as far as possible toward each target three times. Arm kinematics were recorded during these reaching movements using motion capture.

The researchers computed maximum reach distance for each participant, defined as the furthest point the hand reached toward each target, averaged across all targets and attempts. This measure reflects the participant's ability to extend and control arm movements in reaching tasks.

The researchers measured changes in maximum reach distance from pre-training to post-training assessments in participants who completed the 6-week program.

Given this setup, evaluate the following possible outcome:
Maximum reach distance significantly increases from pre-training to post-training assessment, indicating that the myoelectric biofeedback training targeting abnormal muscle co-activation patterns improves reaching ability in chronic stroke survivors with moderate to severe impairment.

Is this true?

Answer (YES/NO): YES